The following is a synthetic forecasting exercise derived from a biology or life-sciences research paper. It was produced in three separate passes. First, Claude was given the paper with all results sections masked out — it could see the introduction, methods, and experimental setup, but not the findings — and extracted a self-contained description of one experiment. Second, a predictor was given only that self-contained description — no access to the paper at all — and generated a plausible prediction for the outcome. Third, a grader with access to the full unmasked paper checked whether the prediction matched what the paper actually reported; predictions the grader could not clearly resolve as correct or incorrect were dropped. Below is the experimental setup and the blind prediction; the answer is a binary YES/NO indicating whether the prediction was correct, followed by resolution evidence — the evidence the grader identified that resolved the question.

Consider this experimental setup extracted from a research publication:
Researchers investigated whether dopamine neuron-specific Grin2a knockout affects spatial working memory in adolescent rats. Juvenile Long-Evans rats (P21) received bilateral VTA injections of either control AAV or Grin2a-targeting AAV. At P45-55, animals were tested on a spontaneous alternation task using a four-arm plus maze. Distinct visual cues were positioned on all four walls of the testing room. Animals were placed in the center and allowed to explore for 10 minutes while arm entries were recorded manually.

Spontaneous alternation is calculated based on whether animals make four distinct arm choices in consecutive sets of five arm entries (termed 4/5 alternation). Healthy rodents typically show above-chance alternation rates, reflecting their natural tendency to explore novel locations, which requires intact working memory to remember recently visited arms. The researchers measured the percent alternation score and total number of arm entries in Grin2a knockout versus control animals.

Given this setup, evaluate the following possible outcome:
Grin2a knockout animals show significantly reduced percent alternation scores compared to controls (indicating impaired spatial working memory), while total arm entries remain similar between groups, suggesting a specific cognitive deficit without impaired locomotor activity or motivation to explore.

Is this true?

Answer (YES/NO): NO